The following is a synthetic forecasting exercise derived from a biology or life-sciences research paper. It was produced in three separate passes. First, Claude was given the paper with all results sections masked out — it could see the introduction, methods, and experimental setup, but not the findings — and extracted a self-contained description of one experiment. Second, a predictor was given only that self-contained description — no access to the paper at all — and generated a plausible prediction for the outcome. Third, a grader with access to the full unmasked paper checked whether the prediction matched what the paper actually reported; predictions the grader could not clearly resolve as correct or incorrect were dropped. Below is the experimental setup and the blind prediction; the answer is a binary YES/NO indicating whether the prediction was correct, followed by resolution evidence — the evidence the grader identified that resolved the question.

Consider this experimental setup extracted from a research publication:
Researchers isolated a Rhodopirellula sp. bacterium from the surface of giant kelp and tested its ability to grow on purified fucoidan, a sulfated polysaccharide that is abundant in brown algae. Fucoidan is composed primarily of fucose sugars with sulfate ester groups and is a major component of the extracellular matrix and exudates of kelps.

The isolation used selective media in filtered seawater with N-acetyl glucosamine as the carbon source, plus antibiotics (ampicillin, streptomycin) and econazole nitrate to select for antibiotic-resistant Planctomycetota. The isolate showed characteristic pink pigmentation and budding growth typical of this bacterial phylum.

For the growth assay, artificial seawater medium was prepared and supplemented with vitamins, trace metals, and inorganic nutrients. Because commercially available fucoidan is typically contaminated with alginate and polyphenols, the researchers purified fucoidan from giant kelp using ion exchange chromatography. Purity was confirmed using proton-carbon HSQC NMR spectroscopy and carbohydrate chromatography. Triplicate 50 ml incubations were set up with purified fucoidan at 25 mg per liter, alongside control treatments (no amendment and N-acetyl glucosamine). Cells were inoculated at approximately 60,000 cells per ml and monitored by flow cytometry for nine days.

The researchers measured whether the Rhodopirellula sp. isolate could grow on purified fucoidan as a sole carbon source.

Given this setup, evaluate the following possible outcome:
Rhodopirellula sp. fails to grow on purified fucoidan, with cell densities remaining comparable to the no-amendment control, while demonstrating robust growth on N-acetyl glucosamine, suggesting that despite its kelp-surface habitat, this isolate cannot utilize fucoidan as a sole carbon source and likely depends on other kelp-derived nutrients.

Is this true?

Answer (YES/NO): NO